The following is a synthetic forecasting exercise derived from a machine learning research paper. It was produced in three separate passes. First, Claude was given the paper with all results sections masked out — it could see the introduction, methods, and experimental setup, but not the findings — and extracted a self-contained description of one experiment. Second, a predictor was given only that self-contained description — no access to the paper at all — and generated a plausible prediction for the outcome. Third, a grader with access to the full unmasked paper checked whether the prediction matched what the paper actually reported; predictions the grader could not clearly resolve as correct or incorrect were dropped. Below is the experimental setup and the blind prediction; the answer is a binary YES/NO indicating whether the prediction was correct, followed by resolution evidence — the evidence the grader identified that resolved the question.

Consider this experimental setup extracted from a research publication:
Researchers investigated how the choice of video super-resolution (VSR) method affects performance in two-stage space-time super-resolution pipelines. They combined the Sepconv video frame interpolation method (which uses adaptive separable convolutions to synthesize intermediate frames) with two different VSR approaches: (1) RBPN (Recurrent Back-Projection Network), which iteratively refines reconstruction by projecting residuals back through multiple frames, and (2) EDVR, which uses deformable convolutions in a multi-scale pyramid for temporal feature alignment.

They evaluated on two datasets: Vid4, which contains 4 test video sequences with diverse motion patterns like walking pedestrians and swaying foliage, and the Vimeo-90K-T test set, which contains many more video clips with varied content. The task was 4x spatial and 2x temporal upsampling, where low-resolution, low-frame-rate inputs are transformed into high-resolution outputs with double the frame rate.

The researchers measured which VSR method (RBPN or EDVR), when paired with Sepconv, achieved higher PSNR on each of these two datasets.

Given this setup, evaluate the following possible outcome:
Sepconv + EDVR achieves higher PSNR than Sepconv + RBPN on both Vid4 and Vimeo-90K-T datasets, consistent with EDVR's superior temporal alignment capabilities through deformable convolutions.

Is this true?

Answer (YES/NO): NO